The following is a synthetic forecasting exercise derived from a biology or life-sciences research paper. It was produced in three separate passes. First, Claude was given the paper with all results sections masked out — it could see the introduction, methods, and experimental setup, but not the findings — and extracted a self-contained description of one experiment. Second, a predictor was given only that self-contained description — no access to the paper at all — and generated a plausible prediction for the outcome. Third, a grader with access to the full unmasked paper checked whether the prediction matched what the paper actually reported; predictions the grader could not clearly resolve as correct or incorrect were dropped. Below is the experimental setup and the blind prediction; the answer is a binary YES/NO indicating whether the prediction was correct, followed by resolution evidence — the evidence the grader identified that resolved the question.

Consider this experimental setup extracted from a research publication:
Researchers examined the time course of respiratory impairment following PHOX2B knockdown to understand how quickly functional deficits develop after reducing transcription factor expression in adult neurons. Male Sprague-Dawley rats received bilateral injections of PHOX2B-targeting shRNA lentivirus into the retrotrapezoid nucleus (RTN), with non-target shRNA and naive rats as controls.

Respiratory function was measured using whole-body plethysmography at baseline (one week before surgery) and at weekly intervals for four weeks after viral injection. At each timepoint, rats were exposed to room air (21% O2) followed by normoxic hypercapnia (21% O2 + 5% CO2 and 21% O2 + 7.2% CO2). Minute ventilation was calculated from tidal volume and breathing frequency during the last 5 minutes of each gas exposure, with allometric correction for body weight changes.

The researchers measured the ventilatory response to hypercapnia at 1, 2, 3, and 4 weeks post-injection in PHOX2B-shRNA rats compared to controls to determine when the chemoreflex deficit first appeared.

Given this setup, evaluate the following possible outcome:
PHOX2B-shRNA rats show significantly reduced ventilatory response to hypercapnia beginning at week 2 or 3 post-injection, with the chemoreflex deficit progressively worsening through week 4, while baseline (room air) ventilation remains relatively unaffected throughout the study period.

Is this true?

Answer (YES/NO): NO